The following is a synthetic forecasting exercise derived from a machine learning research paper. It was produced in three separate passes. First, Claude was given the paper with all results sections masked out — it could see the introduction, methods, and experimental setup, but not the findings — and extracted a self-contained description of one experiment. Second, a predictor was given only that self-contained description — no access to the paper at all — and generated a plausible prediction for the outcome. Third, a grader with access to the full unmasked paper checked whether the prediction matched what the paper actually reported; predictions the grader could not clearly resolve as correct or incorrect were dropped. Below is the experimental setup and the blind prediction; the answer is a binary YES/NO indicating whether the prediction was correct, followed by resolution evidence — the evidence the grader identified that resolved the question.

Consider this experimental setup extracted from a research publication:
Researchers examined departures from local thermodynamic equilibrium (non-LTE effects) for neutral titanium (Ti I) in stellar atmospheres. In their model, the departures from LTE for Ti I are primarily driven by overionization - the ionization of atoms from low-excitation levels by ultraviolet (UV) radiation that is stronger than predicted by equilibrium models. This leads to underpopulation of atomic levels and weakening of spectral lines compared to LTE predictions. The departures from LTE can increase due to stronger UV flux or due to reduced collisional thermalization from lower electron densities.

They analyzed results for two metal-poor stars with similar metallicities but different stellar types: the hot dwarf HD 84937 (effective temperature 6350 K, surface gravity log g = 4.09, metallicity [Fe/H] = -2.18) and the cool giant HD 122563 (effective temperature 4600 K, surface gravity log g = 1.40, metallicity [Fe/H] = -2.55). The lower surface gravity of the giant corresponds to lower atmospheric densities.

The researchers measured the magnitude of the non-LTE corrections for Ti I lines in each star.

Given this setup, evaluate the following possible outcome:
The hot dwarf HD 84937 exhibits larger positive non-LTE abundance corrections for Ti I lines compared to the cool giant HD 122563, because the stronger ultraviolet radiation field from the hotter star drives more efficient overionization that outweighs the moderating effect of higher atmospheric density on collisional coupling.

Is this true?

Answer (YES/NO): NO